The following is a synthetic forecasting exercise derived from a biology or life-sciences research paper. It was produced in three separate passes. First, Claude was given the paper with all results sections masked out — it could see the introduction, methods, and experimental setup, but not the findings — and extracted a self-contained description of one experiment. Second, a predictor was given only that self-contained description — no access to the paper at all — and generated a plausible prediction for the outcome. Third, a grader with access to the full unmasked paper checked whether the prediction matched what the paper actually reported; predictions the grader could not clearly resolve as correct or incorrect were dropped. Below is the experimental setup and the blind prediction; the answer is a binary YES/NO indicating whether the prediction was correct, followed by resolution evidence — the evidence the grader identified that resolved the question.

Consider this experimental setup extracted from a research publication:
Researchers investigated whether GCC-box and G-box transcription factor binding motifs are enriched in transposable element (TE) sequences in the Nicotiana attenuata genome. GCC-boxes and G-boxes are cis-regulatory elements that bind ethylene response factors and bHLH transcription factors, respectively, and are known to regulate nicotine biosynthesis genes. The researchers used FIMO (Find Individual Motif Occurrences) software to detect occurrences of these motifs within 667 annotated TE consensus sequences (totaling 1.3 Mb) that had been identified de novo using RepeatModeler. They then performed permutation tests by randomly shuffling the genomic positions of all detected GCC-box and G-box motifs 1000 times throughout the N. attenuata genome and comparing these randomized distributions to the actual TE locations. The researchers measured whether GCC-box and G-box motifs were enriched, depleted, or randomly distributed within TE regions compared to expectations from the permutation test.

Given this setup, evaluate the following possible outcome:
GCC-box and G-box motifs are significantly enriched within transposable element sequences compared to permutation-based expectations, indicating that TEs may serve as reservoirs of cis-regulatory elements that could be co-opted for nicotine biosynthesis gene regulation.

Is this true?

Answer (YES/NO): YES